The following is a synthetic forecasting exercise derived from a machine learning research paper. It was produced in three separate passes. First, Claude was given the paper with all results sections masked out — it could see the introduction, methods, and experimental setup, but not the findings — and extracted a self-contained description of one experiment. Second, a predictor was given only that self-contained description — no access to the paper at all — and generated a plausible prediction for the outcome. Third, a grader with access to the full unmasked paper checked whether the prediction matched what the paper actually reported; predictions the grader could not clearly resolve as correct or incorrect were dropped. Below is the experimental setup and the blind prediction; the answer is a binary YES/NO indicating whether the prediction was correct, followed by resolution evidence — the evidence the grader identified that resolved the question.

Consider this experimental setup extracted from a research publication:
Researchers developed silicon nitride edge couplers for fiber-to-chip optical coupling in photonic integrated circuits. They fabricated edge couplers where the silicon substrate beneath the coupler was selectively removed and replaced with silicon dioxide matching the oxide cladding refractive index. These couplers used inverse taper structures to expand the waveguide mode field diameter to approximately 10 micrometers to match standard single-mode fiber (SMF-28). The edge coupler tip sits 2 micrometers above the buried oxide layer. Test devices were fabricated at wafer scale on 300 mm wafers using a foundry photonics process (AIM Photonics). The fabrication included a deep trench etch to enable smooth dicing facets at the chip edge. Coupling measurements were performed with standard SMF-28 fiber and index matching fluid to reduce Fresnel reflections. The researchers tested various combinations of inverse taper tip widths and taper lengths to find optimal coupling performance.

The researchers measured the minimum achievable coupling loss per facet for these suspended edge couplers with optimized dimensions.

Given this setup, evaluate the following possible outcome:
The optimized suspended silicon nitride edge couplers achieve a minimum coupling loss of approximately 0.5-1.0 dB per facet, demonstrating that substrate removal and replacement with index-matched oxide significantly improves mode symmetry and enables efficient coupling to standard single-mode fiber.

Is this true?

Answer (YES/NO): NO